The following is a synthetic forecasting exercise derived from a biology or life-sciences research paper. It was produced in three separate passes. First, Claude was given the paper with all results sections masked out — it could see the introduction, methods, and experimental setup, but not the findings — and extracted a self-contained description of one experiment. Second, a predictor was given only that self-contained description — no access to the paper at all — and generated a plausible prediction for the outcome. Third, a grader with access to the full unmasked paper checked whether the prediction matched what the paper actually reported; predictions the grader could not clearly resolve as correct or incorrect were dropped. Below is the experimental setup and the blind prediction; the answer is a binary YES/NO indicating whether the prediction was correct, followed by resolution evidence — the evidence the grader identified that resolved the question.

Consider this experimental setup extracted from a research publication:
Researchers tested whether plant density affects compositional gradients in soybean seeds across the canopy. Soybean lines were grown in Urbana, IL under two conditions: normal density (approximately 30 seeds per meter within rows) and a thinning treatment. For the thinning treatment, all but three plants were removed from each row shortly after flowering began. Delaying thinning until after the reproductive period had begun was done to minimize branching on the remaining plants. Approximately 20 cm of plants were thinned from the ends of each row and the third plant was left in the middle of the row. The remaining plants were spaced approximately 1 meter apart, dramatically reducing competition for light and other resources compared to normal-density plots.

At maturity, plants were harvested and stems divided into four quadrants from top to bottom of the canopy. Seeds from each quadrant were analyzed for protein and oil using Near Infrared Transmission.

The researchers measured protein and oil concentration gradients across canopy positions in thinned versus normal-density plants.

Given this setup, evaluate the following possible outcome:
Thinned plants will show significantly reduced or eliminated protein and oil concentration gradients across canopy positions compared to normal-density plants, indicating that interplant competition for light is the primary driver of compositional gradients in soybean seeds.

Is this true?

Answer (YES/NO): NO